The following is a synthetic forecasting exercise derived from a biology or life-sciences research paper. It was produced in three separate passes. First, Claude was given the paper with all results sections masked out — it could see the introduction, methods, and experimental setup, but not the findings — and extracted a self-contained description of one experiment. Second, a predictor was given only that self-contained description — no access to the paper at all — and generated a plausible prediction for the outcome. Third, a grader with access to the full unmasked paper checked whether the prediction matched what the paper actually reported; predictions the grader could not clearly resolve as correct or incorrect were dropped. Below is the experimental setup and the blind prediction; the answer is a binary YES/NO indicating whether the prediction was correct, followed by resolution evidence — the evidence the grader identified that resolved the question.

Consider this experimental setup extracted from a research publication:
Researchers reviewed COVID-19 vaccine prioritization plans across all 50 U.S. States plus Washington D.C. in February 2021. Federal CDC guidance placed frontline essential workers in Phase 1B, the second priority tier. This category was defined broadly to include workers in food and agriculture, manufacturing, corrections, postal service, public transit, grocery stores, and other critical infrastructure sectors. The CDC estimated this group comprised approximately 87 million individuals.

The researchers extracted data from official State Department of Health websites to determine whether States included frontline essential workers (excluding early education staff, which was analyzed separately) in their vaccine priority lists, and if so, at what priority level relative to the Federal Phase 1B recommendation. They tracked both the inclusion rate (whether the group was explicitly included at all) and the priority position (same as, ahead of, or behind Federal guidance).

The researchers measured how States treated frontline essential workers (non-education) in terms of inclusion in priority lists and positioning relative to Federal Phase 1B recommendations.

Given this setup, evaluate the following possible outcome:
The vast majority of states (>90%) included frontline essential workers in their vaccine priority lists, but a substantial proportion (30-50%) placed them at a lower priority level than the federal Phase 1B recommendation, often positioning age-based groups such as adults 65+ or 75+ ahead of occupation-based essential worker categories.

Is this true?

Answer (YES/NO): NO